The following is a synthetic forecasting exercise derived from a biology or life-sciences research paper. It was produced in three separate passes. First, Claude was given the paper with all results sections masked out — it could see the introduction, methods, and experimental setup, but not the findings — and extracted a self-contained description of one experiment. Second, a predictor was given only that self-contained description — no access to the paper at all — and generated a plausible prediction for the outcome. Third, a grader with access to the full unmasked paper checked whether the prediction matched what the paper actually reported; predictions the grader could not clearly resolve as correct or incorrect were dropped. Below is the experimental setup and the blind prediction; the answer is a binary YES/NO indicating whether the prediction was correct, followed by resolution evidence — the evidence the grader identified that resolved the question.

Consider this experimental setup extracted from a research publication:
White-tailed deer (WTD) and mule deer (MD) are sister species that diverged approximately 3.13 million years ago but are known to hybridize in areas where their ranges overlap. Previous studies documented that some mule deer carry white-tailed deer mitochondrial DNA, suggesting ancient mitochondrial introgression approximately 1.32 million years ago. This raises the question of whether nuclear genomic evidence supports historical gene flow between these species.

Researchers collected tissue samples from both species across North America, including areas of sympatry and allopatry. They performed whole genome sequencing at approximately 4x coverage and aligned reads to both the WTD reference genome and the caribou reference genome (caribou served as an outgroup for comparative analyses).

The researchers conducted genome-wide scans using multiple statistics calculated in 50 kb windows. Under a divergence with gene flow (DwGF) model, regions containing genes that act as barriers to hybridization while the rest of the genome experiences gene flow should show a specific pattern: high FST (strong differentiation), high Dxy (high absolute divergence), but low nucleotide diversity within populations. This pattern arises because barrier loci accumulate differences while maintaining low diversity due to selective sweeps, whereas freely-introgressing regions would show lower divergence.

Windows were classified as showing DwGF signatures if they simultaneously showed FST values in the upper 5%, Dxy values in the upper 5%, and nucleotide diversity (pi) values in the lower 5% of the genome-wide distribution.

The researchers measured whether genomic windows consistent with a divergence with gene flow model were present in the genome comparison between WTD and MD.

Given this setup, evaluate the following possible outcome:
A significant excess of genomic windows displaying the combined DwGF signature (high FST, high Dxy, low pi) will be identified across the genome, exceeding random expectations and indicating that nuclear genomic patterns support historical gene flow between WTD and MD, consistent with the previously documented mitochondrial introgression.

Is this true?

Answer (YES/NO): NO